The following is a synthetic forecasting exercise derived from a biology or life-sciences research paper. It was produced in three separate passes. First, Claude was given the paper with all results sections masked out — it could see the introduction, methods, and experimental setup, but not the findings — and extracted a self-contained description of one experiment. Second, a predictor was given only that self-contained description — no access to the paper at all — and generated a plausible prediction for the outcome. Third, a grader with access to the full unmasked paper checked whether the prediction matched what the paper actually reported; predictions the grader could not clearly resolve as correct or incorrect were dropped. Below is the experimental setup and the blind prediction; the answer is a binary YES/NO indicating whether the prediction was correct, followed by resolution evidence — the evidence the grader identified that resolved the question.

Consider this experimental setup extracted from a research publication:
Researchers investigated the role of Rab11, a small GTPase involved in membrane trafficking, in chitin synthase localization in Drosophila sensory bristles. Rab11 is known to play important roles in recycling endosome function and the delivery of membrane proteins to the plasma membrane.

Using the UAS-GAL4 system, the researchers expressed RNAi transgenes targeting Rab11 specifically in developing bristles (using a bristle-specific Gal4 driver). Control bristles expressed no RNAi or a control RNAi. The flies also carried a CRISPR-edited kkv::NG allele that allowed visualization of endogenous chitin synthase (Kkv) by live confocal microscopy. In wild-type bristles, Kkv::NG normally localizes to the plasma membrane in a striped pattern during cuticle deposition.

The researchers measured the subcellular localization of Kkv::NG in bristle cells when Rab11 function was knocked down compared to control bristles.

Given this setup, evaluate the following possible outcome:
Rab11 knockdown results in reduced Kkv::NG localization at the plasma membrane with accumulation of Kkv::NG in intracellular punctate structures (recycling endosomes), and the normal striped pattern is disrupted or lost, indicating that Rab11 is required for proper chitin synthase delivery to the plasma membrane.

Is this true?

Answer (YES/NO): NO